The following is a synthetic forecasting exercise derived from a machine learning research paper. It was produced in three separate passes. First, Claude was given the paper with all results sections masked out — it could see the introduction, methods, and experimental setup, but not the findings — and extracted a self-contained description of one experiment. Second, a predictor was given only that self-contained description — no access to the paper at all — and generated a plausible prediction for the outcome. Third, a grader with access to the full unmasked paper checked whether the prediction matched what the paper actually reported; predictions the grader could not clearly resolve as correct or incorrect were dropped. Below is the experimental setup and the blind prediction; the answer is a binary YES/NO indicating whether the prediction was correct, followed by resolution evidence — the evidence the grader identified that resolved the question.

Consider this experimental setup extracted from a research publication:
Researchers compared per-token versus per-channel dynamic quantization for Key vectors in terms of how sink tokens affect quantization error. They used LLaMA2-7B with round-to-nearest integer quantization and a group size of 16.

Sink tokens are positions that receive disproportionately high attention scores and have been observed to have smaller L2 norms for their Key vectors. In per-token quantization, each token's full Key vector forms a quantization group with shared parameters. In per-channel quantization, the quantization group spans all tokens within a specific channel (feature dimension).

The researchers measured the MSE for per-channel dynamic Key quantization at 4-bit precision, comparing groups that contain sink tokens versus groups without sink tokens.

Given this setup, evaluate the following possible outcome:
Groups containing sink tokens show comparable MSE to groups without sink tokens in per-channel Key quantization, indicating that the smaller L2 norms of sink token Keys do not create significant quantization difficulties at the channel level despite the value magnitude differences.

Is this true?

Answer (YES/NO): NO